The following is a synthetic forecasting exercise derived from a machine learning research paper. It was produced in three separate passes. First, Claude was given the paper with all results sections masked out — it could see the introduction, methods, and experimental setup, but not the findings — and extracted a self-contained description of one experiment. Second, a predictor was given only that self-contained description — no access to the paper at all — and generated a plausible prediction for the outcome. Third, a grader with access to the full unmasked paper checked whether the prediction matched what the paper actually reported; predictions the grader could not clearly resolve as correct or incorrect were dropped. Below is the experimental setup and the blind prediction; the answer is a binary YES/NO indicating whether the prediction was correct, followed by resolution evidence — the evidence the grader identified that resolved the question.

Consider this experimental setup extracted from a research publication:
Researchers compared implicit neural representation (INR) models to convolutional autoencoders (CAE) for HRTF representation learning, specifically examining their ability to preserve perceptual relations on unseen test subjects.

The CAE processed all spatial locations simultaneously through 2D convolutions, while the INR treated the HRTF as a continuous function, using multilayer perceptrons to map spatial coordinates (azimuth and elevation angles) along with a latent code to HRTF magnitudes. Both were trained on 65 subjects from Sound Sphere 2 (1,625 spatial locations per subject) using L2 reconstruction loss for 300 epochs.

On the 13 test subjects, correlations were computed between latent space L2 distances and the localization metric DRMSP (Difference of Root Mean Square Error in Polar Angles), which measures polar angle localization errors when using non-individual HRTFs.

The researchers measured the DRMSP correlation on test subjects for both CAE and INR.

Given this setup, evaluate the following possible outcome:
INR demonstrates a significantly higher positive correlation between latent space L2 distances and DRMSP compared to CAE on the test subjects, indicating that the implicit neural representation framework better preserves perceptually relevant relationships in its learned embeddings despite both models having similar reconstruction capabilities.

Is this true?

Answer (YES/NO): YES